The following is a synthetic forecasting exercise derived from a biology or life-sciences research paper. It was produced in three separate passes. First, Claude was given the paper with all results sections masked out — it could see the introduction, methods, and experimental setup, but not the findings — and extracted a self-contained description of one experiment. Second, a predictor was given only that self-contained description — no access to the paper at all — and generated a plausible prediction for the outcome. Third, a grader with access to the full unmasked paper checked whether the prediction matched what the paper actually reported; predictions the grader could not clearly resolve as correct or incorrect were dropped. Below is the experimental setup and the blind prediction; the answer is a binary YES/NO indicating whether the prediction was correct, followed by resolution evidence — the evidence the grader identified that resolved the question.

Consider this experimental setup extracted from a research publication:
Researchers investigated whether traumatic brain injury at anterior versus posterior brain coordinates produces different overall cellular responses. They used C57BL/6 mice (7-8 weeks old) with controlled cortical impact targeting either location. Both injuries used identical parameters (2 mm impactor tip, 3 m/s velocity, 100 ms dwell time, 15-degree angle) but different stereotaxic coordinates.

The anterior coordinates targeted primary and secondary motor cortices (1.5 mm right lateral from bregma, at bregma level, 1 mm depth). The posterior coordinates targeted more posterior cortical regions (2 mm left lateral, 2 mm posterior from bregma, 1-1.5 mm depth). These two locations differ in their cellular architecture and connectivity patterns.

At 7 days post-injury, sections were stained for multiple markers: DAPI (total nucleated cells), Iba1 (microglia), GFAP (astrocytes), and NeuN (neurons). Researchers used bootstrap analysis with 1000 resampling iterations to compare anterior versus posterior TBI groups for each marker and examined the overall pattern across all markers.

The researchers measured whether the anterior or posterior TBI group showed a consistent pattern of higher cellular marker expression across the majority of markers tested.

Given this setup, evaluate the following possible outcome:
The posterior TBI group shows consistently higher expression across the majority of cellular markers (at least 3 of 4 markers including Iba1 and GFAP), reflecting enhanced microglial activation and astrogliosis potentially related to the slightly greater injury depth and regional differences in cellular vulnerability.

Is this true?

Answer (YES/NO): NO